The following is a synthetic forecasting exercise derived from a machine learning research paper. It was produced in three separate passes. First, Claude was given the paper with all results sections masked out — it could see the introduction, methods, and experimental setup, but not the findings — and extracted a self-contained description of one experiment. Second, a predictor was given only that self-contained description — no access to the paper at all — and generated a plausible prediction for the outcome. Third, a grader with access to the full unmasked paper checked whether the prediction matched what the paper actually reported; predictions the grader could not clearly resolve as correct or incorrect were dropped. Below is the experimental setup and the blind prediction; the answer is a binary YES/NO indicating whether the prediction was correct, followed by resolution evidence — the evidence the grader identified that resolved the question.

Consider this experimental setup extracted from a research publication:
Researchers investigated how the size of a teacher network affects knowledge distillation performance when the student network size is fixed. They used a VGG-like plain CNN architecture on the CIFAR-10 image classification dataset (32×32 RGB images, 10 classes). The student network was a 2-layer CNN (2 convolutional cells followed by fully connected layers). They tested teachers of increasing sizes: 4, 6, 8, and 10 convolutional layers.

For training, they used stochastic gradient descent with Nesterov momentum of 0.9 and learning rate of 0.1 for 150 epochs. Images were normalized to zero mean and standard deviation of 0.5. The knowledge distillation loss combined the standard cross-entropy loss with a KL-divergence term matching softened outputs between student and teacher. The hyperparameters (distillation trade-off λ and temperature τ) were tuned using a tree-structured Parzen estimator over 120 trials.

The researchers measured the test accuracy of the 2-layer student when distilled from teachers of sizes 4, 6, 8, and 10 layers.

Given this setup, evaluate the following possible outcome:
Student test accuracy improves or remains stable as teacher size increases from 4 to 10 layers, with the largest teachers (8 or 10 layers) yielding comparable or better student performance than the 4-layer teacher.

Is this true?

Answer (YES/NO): NO